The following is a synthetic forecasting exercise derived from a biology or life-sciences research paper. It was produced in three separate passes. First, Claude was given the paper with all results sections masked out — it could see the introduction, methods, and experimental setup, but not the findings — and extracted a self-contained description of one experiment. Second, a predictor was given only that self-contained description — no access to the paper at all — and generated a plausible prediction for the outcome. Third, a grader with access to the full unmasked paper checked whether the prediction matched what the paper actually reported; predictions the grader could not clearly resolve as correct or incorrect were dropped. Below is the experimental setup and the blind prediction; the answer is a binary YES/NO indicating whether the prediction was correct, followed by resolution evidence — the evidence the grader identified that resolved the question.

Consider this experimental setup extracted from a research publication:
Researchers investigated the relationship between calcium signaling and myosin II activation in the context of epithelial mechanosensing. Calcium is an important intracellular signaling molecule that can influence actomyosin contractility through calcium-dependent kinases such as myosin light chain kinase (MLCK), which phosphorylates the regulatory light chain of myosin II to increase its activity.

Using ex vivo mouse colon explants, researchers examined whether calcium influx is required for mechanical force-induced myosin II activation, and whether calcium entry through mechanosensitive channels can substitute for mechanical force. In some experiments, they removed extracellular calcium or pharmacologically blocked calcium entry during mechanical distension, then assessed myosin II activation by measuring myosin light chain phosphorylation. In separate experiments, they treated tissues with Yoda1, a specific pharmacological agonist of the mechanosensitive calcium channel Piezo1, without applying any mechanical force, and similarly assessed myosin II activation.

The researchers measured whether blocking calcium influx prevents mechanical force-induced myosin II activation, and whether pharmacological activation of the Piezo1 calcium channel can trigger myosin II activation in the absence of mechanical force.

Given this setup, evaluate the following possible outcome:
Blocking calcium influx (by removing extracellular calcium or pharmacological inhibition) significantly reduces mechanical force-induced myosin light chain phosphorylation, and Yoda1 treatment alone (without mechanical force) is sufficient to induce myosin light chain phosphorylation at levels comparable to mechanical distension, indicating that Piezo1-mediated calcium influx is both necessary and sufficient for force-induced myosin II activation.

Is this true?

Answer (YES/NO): YES